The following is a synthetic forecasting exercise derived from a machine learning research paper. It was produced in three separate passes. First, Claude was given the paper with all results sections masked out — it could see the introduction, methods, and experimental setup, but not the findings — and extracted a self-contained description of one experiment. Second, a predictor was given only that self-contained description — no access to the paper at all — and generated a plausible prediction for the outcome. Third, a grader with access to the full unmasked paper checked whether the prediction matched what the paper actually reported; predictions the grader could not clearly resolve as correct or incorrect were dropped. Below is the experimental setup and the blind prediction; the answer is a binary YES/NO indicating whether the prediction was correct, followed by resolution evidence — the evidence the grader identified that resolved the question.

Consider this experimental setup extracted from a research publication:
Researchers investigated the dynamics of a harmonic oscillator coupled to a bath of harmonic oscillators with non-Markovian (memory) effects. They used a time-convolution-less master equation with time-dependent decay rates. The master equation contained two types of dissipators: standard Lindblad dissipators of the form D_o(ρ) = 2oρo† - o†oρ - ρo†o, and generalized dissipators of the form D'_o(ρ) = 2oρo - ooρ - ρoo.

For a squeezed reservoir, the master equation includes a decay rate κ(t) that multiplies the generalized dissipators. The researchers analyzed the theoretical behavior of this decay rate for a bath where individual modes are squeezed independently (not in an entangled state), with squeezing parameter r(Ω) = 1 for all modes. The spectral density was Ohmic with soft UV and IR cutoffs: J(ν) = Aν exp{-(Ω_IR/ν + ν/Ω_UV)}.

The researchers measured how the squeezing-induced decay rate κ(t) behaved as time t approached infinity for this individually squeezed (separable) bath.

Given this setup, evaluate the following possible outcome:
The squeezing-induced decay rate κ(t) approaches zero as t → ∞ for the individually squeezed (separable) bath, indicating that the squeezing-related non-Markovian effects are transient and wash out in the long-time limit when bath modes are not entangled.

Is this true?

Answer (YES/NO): YES